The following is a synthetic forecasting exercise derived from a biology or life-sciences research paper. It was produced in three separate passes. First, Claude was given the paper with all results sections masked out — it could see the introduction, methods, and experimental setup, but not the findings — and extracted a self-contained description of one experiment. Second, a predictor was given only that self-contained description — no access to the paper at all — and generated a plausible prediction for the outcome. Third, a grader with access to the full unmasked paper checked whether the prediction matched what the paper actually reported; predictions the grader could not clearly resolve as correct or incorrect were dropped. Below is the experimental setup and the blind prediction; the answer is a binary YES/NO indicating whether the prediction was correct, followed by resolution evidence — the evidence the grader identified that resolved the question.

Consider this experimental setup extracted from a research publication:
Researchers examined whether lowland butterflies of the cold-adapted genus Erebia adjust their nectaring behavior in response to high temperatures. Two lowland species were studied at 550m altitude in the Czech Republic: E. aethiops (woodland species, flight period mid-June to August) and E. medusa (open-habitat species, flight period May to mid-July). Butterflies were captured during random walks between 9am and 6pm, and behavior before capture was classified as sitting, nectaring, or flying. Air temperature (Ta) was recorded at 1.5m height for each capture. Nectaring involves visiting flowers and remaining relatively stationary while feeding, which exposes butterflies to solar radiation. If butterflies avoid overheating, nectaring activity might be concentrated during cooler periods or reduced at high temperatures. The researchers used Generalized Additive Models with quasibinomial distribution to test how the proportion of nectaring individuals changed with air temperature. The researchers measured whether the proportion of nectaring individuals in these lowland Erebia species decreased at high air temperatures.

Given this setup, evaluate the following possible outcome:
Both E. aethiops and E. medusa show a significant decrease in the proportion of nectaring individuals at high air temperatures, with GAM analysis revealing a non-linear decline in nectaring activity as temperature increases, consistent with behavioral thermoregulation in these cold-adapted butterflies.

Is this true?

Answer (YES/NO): NO